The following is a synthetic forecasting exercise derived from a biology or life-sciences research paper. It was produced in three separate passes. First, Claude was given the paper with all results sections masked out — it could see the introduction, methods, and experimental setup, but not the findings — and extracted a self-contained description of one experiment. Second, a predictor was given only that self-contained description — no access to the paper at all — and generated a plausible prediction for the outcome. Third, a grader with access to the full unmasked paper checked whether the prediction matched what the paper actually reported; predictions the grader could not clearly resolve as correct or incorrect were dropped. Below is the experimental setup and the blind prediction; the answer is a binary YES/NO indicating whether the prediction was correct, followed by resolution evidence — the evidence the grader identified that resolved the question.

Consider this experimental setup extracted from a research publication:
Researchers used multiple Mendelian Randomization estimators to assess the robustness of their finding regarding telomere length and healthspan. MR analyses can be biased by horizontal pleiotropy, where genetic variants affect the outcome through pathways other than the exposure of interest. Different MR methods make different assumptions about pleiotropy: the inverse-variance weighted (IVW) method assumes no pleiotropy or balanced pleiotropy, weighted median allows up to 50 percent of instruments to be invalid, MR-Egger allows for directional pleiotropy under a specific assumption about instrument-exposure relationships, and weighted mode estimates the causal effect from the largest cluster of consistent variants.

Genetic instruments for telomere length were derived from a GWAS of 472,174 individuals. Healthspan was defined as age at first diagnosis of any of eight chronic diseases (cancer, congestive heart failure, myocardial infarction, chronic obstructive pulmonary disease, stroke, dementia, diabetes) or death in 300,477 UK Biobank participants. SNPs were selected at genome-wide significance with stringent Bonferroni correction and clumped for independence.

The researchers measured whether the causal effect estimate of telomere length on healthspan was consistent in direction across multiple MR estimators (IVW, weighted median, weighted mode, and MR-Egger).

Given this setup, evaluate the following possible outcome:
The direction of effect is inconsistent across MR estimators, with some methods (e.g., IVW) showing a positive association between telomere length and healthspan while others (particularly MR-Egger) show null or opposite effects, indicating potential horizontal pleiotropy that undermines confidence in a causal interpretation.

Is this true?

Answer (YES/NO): NO